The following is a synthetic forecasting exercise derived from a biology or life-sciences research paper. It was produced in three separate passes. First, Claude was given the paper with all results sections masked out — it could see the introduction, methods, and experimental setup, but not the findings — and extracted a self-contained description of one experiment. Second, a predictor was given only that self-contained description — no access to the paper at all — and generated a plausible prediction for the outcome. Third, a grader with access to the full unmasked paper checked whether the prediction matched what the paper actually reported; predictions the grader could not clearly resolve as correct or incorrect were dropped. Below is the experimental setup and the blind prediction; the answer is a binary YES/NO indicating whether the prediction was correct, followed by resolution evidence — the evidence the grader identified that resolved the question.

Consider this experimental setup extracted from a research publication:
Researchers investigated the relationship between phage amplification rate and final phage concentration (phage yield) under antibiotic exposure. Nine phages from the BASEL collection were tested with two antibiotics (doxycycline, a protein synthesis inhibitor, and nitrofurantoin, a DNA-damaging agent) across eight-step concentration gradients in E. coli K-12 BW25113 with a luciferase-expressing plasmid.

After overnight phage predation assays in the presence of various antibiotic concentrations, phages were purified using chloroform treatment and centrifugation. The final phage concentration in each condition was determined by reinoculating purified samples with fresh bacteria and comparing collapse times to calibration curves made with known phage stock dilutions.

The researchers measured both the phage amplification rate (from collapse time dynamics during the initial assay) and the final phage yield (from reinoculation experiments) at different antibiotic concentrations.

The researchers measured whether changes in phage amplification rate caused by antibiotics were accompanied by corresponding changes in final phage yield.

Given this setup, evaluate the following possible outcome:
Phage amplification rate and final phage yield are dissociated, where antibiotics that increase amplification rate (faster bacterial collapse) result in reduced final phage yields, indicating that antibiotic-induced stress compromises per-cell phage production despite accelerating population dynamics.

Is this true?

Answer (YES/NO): NO